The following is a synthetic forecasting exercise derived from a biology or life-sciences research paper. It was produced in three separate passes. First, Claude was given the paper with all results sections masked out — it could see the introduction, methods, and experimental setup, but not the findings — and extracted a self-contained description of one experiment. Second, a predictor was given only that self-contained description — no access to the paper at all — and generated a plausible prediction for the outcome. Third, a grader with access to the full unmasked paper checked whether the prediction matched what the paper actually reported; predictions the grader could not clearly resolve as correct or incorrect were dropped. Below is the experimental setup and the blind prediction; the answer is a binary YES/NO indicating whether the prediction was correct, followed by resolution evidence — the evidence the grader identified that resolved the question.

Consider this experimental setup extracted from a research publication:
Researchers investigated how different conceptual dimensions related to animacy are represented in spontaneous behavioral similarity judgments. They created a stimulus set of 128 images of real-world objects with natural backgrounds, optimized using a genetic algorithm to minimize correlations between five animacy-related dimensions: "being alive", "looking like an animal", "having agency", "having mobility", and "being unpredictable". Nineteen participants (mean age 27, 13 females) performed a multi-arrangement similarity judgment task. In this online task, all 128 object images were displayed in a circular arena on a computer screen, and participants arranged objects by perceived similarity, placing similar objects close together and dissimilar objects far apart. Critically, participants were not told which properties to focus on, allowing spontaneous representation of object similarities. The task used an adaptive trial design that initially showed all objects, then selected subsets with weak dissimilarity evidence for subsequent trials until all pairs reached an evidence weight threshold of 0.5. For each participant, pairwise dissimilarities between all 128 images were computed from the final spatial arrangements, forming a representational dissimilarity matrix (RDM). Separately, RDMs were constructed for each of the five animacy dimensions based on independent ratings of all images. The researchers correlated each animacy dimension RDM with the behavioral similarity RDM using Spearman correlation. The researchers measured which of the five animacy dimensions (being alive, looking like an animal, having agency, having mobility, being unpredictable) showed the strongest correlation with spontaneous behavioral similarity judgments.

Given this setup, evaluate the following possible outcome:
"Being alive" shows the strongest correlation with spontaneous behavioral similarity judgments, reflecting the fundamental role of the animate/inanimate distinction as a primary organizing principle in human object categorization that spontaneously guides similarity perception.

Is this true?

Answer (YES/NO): NO